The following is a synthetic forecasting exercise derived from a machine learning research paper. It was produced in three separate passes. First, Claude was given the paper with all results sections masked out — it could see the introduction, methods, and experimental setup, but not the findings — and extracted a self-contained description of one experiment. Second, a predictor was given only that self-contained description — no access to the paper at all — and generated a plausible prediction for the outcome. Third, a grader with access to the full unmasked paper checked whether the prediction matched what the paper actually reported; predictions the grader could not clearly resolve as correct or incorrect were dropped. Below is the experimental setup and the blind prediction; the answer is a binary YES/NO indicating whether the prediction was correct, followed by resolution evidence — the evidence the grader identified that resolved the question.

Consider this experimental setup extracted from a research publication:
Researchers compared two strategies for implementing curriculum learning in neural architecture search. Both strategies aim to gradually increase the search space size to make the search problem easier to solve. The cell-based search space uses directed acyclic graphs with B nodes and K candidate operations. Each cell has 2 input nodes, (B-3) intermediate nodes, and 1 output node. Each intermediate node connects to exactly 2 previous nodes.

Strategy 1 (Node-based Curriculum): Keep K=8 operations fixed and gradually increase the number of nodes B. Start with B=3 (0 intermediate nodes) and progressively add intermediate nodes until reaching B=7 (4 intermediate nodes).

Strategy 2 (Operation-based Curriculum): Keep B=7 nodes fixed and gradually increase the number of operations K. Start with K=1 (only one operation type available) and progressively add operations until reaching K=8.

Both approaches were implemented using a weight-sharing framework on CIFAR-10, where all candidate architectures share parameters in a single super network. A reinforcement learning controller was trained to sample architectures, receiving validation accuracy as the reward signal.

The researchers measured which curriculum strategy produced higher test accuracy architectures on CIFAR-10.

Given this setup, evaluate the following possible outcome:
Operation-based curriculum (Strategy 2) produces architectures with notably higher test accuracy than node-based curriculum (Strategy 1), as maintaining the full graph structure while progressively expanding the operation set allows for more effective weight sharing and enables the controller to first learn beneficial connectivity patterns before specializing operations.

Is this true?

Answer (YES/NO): YES